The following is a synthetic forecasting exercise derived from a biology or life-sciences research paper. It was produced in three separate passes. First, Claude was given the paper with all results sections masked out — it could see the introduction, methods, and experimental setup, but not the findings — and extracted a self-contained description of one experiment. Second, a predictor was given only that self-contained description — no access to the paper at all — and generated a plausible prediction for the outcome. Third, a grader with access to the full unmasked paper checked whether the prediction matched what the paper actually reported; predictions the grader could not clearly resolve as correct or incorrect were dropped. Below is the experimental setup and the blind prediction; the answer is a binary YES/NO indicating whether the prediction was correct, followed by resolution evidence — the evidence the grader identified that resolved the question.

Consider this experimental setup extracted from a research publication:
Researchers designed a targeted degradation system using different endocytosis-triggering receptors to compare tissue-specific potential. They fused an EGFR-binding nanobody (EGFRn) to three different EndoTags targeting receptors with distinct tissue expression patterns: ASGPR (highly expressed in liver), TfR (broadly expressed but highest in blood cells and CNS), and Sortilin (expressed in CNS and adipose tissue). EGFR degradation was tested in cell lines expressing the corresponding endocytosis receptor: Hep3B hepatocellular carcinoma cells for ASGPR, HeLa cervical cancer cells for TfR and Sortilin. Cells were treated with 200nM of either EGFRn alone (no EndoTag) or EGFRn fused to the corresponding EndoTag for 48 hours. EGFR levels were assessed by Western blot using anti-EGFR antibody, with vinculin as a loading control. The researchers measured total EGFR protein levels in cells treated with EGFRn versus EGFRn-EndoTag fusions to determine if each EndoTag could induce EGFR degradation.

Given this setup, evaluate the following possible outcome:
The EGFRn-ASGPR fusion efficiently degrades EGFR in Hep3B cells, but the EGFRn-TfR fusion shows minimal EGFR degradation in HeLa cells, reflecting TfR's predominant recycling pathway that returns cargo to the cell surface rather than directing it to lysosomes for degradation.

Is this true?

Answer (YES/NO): NO